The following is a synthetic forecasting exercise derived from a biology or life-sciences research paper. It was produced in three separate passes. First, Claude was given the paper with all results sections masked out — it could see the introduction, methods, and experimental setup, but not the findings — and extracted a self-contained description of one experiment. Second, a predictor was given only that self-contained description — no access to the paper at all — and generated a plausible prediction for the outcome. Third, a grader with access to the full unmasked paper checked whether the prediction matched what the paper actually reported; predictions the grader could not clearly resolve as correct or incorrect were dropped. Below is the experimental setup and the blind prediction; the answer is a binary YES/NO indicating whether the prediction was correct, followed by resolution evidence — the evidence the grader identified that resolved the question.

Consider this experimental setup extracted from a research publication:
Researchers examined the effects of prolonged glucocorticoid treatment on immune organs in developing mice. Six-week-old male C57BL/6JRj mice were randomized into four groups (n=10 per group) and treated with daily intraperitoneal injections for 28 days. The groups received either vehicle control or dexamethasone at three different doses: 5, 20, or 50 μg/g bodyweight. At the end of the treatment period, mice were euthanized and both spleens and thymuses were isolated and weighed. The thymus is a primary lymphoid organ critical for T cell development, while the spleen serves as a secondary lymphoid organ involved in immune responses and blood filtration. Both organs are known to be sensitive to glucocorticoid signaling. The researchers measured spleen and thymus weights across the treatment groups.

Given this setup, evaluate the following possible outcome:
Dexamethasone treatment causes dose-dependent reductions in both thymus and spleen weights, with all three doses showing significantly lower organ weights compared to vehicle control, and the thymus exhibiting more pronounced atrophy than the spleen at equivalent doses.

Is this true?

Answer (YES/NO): NO